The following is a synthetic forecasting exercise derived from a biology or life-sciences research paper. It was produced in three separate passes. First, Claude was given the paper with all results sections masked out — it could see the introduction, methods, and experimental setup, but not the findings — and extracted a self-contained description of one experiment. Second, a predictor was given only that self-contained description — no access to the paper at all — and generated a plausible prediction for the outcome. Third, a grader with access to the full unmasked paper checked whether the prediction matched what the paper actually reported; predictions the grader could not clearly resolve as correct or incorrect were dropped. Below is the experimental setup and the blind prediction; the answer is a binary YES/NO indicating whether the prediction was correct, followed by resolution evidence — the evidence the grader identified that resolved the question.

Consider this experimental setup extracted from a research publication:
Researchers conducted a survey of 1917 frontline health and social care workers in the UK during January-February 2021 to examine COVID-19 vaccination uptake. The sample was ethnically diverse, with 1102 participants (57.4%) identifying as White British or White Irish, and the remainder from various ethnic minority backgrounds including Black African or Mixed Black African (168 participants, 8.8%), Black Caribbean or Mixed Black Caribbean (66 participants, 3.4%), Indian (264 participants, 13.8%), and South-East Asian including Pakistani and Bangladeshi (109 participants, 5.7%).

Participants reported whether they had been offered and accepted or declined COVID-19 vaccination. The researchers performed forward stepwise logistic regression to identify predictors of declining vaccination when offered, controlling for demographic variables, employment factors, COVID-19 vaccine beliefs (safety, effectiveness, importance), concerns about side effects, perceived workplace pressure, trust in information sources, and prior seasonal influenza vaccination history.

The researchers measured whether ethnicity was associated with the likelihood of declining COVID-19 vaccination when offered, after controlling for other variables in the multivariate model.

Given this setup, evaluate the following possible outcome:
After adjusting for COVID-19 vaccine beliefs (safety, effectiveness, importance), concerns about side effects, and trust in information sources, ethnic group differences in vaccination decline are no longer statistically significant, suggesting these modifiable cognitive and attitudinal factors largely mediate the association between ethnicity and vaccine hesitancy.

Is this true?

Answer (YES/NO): NO